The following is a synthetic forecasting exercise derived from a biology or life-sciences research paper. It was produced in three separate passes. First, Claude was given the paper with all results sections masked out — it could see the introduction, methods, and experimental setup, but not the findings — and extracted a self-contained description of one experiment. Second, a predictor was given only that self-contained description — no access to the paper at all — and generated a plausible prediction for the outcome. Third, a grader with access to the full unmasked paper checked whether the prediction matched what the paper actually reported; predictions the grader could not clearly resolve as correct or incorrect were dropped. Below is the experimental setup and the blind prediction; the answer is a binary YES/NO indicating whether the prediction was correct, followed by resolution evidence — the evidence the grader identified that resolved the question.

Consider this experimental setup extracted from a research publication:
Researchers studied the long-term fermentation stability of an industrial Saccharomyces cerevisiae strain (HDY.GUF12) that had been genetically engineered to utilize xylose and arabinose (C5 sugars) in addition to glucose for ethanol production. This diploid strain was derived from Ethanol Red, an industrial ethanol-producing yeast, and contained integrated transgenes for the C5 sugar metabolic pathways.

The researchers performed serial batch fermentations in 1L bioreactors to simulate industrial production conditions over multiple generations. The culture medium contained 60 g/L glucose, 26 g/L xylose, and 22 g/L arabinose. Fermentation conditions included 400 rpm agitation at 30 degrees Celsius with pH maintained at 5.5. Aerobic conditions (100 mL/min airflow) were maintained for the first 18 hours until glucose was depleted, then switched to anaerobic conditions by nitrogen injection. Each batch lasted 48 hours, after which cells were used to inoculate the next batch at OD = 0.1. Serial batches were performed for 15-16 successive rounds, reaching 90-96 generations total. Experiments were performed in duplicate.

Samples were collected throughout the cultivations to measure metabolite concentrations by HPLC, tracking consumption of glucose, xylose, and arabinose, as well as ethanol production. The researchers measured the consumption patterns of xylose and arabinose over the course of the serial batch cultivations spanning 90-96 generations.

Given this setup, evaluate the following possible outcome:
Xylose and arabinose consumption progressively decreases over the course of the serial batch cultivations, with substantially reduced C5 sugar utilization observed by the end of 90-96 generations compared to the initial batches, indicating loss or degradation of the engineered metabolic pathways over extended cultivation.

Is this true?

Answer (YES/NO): NO